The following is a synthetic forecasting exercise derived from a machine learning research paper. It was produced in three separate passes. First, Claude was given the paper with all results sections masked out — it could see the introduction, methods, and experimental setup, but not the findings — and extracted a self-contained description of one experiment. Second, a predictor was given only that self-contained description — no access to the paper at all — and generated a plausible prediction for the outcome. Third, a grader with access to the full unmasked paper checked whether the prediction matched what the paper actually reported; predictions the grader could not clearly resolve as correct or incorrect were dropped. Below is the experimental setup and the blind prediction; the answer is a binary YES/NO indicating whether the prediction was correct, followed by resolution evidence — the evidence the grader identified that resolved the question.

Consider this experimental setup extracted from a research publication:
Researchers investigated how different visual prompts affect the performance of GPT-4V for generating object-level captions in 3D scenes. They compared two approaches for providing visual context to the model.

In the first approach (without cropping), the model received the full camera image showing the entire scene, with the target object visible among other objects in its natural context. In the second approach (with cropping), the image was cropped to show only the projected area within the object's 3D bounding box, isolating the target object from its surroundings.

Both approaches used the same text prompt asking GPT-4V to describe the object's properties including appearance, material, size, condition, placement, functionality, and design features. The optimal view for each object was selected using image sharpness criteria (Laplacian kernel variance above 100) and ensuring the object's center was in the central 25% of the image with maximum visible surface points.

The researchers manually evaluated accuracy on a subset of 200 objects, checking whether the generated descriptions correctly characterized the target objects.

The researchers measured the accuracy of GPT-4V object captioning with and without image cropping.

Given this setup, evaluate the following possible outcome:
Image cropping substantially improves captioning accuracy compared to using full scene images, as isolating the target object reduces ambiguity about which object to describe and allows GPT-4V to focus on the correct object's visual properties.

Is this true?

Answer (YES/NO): NO